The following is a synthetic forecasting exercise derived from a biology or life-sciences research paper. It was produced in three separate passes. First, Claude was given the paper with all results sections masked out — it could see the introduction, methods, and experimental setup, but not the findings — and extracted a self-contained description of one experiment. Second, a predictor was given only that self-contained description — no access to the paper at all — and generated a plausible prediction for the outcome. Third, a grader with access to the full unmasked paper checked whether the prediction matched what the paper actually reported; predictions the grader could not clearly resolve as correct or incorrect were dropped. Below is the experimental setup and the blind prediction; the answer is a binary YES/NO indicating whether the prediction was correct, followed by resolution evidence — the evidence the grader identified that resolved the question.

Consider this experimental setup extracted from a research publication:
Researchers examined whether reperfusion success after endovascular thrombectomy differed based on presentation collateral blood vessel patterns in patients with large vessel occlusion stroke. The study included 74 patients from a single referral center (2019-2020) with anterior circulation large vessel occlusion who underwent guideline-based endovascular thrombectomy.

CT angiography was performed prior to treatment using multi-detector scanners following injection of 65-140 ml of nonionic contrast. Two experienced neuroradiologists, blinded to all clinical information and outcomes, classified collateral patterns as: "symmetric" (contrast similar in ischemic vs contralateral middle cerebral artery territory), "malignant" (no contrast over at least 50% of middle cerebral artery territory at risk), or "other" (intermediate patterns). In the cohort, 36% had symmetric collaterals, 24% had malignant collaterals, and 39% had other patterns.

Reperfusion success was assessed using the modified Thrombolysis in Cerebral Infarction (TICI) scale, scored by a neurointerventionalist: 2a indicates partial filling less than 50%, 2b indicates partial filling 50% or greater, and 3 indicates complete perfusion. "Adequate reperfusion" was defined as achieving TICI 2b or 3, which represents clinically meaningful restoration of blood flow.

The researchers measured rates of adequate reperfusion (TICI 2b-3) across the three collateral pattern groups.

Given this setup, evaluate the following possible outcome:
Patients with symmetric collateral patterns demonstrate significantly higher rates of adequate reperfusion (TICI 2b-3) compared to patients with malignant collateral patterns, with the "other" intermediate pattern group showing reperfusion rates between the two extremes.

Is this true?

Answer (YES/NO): NO